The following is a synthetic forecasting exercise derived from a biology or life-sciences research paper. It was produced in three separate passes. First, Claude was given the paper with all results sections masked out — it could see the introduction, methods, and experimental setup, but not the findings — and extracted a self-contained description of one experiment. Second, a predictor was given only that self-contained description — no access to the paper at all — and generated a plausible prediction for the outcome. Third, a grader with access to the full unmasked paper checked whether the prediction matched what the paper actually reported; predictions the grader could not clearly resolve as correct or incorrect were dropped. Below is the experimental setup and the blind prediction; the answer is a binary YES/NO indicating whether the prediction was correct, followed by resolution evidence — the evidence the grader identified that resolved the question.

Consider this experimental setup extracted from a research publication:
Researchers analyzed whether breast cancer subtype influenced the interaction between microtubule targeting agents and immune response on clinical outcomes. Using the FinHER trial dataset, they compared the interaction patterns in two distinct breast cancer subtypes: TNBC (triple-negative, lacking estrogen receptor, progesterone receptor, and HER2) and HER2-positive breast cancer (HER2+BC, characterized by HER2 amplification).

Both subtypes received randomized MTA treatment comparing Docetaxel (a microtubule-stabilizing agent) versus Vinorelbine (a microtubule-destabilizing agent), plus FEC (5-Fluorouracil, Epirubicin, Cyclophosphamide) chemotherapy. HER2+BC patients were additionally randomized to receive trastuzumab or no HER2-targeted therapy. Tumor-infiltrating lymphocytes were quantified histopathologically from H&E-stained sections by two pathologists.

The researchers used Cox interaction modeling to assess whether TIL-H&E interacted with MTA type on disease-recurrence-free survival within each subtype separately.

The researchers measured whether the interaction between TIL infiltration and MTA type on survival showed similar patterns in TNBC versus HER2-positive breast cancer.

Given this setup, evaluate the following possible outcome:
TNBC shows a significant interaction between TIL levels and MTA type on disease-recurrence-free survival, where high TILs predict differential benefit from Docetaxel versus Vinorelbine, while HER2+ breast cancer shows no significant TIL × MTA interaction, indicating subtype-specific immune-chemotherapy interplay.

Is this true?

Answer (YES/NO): NO